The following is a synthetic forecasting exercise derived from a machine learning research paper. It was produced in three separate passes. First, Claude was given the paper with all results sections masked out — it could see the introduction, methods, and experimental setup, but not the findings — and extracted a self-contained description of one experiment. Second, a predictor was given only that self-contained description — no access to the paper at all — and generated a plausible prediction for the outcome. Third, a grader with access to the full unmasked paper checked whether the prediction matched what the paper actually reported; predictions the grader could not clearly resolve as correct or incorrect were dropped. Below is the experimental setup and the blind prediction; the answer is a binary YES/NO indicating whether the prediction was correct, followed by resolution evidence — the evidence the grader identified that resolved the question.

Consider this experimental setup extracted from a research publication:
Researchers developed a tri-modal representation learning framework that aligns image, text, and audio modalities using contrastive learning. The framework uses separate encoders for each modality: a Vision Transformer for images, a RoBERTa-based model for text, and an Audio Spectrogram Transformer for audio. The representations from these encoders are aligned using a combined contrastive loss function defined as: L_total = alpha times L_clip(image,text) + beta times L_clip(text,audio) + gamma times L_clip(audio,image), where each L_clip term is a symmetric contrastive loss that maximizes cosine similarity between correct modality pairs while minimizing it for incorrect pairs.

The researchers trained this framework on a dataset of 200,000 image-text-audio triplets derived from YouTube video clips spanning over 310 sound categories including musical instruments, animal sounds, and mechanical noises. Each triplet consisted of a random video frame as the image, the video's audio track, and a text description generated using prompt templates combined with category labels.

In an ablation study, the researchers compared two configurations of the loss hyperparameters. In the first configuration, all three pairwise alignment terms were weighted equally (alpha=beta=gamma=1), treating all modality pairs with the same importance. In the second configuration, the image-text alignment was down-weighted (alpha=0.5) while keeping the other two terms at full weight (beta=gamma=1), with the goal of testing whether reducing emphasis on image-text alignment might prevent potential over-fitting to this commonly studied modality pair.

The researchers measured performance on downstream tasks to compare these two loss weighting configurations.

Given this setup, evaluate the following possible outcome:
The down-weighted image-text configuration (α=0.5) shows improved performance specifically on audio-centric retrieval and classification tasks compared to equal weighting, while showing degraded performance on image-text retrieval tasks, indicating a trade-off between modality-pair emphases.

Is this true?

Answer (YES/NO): NO